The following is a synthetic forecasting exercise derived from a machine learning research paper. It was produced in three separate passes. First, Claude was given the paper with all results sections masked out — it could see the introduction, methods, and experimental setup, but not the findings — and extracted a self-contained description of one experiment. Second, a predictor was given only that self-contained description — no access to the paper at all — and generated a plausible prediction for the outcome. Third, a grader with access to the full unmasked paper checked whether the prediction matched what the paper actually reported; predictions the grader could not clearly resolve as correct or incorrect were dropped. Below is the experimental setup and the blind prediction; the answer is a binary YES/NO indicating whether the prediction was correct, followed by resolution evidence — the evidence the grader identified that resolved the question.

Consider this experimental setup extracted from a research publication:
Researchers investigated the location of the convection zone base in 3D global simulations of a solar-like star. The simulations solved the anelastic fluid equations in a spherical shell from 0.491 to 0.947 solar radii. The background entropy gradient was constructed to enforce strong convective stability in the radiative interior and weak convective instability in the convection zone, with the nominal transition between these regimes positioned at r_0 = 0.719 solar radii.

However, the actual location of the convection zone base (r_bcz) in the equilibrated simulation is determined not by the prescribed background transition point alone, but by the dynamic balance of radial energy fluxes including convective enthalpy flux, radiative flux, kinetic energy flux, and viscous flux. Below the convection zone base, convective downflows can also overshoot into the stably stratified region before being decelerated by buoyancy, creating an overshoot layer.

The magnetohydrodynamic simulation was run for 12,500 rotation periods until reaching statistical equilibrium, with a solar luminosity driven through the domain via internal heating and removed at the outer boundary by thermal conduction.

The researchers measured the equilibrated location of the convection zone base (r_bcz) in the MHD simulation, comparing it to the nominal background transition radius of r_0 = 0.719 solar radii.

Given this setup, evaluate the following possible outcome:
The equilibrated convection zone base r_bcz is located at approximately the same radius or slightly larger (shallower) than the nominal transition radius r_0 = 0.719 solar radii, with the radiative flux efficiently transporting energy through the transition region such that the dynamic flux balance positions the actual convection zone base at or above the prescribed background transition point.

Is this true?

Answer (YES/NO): YES